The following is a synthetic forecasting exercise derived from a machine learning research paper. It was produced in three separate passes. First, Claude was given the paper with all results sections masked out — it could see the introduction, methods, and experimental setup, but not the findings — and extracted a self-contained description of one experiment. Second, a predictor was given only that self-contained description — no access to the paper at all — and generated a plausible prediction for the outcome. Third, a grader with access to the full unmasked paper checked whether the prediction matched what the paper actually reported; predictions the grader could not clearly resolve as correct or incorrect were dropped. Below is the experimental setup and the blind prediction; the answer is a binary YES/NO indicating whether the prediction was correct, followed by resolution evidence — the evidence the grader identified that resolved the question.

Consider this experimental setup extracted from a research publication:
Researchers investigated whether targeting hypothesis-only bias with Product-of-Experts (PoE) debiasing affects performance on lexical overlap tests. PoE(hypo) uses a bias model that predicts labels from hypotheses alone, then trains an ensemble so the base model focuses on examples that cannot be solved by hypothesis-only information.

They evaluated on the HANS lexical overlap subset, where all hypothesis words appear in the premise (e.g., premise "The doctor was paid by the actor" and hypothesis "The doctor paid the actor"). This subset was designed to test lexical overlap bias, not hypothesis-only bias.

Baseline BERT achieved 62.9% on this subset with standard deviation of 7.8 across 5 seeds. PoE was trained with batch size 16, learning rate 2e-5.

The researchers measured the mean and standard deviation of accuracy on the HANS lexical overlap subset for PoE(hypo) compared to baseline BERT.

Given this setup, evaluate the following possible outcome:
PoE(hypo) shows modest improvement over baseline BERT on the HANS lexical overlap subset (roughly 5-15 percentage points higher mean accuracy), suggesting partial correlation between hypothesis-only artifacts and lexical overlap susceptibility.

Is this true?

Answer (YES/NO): NO